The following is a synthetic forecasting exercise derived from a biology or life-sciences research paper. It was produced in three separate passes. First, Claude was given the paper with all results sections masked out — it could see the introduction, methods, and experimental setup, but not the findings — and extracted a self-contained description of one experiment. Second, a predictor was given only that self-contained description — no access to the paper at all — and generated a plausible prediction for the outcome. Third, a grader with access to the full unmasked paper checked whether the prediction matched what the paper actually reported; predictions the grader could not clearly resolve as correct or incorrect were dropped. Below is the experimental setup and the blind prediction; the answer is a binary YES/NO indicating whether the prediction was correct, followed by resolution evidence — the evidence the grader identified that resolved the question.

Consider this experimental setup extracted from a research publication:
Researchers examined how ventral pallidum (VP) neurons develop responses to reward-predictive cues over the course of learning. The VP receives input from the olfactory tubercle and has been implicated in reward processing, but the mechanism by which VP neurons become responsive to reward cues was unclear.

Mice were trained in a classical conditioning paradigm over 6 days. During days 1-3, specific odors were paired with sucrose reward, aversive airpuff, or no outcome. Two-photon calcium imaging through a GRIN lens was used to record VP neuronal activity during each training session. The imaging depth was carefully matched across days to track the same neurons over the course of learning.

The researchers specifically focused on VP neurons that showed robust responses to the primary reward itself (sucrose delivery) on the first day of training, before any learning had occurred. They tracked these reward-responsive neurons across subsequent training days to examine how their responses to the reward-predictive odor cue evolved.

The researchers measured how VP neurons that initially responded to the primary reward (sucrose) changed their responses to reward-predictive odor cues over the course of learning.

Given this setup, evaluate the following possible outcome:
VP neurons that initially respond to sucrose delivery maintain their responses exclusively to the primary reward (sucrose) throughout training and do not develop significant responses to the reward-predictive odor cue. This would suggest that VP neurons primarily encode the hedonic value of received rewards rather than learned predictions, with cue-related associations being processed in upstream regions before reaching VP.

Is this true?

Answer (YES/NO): NO